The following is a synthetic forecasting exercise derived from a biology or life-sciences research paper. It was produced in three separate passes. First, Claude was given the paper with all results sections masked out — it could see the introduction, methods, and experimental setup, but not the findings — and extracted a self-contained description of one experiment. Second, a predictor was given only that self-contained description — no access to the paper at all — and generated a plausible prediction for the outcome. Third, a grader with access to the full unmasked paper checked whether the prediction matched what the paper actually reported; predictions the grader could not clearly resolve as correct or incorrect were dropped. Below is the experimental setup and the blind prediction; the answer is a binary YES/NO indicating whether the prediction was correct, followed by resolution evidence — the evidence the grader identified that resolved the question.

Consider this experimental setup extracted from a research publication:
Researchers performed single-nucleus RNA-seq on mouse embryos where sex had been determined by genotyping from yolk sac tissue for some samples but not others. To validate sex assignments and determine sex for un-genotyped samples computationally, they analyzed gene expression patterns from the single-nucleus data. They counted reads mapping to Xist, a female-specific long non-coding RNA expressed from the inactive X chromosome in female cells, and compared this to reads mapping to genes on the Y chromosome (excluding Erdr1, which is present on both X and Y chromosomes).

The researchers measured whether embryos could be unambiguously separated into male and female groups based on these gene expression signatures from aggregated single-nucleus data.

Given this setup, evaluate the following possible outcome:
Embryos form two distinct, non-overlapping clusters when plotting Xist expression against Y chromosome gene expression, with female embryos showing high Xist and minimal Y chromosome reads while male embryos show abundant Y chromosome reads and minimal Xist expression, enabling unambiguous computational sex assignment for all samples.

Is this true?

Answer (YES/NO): YES